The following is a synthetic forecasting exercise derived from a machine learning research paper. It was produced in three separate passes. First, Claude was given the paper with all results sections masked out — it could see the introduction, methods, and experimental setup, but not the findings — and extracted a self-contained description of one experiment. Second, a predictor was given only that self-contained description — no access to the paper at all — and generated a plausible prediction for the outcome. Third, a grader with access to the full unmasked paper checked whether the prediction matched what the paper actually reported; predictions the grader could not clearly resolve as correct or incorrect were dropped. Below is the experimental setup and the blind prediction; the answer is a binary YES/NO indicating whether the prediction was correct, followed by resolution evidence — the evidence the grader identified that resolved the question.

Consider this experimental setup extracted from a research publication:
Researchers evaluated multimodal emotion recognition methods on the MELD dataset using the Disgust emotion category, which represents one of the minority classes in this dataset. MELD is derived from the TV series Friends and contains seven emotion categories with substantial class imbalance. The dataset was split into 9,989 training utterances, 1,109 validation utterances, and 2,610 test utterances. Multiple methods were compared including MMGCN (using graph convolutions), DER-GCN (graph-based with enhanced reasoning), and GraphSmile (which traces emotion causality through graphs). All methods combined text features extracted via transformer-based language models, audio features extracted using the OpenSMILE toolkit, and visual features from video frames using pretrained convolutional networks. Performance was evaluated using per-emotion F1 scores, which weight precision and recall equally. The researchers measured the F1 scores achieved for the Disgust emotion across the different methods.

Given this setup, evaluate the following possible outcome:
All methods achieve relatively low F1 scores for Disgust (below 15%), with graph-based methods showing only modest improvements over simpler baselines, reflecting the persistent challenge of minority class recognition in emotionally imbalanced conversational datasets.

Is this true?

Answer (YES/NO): NO